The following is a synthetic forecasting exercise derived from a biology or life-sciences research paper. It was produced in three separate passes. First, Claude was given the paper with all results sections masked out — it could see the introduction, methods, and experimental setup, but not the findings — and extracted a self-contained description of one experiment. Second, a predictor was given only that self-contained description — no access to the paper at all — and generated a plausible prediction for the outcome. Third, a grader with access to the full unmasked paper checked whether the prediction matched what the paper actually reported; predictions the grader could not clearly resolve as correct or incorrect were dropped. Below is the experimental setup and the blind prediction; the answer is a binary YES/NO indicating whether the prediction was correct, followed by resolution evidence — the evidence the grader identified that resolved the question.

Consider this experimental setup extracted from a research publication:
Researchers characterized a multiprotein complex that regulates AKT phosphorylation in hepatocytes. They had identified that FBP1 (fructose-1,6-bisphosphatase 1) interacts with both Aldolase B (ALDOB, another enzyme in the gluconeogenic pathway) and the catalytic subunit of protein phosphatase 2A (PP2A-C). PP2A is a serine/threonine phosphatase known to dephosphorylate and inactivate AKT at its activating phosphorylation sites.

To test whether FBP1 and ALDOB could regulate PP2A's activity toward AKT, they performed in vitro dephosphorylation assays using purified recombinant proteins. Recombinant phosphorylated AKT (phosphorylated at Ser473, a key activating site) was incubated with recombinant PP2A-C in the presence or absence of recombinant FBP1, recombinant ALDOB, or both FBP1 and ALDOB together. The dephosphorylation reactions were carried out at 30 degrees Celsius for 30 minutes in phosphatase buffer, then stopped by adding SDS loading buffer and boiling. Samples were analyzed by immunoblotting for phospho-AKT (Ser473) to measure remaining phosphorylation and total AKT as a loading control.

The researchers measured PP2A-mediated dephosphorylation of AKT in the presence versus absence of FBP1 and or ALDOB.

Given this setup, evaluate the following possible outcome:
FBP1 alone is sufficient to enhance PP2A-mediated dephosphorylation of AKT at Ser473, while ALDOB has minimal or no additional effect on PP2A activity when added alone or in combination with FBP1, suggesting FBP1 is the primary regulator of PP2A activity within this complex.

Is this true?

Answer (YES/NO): NO